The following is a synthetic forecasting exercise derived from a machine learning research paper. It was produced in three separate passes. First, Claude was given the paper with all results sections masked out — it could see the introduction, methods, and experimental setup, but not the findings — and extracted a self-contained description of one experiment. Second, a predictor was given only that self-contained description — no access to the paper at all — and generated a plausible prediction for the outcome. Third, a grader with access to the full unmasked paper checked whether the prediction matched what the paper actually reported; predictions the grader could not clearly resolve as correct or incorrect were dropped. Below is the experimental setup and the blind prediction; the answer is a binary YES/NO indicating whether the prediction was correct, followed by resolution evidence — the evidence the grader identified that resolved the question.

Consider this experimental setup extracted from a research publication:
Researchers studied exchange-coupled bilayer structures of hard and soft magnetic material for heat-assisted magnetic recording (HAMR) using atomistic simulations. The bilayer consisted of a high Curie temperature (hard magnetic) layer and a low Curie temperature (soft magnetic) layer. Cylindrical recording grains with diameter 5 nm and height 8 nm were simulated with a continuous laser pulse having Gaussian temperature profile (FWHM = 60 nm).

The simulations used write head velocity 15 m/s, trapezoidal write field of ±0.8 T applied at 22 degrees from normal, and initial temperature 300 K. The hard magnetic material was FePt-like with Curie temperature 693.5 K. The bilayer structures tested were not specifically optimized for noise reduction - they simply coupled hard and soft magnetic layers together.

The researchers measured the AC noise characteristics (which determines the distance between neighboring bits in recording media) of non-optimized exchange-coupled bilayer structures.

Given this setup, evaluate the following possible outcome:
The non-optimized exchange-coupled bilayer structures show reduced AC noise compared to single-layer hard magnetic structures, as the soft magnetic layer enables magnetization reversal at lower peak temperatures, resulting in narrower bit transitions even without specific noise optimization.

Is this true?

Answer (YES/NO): NO